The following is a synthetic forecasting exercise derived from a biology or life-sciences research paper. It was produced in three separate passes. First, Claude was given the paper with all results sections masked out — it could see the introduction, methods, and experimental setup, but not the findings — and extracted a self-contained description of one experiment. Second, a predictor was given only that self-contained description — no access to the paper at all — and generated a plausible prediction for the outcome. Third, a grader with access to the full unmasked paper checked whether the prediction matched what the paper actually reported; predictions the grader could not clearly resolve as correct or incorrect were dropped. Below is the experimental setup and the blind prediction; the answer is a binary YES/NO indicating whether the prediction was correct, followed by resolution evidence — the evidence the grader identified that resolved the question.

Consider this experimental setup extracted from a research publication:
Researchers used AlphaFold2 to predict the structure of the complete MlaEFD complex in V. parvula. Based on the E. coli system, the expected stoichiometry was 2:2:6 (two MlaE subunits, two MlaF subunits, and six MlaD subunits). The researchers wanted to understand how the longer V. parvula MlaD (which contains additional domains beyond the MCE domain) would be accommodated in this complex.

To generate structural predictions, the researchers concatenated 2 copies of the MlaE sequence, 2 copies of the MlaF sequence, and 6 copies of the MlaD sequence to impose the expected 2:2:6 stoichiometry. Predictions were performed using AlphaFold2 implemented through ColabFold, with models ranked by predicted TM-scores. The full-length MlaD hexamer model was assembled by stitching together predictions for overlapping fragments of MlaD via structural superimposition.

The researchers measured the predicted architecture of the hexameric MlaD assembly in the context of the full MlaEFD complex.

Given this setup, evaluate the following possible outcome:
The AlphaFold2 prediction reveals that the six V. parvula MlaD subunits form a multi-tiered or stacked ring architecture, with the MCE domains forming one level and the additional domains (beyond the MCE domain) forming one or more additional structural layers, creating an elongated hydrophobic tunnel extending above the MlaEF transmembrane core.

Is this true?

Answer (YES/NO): YES